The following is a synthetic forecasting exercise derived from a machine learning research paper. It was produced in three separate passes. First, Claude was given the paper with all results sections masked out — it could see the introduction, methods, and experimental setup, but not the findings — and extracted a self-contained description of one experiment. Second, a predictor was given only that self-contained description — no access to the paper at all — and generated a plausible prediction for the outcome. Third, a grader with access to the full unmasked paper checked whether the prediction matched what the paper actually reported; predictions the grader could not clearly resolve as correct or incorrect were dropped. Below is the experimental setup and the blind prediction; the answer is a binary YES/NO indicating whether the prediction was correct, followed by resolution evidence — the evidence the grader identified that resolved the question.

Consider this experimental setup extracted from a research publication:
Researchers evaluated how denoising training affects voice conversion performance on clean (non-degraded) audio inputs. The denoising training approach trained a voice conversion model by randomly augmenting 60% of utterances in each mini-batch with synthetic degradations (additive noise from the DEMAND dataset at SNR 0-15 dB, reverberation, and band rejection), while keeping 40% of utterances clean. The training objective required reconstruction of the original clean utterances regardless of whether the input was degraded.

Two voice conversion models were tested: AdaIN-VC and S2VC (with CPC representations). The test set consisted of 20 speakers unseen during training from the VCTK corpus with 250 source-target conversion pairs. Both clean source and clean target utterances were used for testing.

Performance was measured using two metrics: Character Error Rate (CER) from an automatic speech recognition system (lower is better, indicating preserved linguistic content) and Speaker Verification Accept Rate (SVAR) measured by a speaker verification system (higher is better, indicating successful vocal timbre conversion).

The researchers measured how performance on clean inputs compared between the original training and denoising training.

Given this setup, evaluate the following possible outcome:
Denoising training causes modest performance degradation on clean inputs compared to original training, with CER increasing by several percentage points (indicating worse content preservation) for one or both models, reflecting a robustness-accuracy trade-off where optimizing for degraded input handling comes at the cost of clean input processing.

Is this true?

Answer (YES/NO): NO